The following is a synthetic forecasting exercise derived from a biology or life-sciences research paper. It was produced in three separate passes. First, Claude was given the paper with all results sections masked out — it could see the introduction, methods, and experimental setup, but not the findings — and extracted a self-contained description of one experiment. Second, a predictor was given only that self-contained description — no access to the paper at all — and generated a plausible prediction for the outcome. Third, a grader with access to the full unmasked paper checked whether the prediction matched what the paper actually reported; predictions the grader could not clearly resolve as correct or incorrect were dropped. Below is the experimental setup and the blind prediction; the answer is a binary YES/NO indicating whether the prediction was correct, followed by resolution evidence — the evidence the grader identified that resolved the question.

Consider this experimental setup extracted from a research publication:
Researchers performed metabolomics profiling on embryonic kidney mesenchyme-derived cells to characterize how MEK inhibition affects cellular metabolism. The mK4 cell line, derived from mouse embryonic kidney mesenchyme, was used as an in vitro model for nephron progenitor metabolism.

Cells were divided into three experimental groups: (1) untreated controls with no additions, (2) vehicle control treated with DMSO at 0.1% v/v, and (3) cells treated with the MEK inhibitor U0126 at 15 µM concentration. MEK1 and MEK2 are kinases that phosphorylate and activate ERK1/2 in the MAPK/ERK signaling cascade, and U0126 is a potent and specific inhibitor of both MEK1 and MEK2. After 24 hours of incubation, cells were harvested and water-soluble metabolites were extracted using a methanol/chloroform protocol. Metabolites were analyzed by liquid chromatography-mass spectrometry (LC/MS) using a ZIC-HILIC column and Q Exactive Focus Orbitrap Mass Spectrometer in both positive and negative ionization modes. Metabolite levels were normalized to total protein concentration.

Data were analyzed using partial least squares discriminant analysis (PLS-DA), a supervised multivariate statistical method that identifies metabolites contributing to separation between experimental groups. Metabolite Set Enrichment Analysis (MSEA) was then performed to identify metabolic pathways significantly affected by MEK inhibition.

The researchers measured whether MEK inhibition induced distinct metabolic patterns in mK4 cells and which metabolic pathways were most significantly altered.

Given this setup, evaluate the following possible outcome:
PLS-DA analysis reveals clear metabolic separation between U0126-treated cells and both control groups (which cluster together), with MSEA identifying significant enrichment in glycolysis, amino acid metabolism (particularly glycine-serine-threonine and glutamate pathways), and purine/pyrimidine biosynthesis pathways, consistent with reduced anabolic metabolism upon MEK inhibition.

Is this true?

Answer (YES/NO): NO